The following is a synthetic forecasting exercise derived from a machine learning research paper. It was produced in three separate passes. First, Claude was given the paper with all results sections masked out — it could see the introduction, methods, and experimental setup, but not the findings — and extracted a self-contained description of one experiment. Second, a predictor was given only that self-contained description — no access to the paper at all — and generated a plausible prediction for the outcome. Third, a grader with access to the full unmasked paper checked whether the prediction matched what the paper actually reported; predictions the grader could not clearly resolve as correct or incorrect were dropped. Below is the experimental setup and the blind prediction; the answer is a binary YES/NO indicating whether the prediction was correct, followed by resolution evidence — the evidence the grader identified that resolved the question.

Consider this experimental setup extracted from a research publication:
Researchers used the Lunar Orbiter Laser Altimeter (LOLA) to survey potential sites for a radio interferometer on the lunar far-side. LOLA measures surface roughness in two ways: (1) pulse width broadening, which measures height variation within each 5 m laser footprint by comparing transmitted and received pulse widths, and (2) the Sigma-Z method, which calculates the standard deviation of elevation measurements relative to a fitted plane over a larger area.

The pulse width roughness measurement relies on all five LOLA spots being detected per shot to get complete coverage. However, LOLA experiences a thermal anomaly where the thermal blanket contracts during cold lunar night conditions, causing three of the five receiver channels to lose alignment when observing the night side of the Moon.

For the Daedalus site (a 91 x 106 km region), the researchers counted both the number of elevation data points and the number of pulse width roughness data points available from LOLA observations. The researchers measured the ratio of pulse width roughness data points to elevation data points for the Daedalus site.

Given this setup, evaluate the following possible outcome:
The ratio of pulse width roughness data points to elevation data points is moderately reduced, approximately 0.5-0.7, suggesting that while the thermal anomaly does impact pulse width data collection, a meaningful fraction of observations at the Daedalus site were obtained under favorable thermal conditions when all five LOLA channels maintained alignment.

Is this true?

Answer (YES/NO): NO